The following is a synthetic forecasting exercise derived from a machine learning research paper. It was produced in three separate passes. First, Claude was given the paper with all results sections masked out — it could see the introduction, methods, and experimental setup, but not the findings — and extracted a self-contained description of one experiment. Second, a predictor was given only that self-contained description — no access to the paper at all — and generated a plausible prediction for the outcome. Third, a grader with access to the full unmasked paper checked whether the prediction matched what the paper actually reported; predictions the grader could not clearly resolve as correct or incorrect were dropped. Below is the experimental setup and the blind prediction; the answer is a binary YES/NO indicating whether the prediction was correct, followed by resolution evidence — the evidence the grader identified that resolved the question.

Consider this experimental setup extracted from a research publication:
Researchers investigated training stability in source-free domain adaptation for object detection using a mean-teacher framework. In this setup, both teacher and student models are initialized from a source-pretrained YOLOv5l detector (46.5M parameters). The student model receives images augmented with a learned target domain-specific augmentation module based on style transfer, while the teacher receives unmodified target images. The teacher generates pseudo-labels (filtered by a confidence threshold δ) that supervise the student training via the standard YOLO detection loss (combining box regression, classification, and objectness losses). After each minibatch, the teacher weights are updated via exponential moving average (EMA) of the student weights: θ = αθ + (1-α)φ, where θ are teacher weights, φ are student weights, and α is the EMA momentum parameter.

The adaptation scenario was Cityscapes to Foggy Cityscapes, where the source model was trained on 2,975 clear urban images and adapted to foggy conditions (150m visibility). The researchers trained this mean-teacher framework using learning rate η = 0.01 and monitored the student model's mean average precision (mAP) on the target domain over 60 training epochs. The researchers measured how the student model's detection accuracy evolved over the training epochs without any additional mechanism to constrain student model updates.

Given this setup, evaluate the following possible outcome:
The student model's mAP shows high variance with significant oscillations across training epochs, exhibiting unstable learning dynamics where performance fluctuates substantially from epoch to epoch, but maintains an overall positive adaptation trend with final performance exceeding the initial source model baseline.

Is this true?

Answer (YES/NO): NO